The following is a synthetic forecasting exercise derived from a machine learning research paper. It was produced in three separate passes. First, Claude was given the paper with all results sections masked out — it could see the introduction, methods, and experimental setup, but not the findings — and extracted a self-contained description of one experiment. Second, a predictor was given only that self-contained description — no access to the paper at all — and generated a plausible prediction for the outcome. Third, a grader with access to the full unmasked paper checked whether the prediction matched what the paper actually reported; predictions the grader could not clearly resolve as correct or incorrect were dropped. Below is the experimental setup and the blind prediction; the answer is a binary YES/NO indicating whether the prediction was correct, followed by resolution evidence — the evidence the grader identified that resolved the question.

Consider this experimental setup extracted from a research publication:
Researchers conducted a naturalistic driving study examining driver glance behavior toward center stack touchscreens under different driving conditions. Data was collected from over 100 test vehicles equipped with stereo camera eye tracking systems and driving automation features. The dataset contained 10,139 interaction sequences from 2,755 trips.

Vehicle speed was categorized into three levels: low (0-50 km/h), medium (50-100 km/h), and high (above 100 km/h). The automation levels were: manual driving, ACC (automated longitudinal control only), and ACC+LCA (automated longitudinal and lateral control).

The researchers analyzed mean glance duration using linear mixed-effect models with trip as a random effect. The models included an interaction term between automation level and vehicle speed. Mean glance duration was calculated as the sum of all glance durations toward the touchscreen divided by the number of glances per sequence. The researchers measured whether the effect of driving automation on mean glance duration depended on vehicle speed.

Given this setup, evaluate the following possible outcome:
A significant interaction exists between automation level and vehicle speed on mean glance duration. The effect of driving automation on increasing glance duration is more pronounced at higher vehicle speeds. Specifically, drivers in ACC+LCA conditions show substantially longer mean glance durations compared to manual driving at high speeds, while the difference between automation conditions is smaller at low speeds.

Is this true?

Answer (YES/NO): NO